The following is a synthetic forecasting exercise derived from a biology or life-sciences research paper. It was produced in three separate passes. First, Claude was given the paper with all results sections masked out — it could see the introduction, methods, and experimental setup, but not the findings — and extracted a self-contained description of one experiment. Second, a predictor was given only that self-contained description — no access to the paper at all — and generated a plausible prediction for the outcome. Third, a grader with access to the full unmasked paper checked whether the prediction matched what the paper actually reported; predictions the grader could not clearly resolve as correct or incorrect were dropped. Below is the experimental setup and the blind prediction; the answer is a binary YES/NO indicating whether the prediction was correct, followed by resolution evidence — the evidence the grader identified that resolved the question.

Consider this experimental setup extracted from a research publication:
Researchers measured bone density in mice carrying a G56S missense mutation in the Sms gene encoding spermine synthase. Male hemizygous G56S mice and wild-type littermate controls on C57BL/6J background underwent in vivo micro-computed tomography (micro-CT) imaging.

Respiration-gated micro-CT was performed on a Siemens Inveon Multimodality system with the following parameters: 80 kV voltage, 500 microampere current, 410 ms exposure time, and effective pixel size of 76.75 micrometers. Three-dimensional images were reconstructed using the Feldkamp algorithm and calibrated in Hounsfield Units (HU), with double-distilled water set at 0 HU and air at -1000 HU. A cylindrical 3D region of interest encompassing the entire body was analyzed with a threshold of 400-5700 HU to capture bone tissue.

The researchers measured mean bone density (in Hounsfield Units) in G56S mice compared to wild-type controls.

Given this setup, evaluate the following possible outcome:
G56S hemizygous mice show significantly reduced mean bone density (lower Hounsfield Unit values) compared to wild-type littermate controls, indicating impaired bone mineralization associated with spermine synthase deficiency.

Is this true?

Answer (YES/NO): YES